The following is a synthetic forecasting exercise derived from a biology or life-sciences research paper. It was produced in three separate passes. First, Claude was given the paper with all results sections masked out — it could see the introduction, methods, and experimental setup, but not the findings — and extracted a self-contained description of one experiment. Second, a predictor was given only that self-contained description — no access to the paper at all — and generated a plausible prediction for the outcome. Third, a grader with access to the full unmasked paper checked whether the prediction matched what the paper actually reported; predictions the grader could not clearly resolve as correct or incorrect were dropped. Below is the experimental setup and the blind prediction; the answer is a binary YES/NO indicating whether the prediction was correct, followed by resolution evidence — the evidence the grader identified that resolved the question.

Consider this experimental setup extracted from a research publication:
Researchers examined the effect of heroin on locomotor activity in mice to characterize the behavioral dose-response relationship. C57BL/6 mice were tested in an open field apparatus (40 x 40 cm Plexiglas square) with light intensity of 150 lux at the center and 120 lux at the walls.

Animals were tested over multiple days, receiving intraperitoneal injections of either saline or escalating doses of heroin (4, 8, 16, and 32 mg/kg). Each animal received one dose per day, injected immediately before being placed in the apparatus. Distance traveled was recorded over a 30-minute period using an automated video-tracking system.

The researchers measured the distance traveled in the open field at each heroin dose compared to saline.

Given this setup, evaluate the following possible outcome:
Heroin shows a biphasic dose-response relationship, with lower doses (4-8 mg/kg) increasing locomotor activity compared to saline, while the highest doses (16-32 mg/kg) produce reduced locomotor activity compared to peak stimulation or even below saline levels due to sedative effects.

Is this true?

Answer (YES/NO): NO